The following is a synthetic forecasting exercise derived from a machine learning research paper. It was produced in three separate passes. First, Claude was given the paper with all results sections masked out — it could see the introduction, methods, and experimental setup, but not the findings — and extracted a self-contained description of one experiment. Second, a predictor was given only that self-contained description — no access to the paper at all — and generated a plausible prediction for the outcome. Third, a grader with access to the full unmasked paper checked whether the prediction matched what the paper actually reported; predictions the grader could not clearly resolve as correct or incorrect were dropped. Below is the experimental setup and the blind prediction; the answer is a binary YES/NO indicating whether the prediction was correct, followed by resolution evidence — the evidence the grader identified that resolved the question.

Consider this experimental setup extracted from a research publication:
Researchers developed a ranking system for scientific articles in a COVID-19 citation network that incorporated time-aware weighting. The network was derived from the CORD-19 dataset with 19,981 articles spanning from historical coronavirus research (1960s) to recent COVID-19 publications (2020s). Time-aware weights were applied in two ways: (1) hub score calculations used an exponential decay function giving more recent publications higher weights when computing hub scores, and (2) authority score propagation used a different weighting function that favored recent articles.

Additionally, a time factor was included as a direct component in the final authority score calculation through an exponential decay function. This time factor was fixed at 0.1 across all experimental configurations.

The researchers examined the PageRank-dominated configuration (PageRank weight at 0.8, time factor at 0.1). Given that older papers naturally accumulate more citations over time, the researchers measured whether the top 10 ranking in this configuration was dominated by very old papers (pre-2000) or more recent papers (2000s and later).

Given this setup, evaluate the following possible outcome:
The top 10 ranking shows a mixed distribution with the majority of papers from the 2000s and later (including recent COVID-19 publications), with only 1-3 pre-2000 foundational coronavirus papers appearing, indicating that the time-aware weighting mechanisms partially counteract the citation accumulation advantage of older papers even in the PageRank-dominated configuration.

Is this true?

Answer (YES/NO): NO